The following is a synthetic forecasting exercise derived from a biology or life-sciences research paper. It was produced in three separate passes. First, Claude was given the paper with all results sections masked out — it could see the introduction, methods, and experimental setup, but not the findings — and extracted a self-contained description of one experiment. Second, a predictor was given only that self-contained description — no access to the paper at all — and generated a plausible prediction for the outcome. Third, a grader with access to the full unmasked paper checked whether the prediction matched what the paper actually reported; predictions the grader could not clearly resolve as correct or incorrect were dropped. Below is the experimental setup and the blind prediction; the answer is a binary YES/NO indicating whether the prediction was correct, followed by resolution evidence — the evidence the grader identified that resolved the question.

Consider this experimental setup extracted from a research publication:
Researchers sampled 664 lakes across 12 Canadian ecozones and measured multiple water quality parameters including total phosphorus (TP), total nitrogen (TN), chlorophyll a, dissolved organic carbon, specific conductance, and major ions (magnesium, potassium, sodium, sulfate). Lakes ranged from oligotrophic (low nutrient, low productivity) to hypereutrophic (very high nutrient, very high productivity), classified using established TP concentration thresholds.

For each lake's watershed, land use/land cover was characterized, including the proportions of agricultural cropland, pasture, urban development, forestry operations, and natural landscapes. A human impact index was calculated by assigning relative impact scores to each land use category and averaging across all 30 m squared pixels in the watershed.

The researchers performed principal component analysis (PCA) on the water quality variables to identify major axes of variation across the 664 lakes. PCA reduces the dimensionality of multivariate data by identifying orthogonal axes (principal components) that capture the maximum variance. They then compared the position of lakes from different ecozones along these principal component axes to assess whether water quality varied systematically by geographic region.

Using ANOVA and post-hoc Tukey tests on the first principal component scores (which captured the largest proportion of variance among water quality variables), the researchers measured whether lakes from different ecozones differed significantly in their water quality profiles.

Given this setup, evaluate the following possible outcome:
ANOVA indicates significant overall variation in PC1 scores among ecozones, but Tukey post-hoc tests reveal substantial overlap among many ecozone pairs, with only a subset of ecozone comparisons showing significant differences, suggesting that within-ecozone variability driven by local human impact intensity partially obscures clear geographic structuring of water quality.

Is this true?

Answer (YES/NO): NO